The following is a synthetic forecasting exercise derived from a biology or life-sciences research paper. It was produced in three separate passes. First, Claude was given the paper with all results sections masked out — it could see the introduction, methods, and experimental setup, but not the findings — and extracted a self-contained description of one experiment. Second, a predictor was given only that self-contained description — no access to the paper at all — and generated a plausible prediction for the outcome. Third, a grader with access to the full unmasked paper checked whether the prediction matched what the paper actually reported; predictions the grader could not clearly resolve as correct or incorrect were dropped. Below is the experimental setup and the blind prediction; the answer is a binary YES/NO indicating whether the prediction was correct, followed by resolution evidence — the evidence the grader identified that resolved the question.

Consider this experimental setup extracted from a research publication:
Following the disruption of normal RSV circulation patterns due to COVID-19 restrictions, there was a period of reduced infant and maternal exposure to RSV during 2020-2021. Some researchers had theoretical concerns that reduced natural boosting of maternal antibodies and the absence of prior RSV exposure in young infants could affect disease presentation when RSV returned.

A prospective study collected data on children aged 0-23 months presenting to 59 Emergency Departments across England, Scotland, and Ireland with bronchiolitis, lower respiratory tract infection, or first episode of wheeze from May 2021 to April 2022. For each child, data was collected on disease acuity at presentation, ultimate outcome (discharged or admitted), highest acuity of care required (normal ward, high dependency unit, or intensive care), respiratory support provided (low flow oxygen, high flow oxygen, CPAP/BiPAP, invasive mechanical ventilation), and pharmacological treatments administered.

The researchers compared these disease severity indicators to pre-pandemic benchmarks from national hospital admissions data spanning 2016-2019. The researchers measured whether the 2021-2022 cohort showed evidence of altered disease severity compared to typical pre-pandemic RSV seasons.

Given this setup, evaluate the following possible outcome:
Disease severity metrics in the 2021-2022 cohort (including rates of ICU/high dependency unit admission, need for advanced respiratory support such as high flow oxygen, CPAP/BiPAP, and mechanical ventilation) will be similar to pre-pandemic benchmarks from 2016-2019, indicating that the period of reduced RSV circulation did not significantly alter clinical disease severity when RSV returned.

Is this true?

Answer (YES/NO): YES